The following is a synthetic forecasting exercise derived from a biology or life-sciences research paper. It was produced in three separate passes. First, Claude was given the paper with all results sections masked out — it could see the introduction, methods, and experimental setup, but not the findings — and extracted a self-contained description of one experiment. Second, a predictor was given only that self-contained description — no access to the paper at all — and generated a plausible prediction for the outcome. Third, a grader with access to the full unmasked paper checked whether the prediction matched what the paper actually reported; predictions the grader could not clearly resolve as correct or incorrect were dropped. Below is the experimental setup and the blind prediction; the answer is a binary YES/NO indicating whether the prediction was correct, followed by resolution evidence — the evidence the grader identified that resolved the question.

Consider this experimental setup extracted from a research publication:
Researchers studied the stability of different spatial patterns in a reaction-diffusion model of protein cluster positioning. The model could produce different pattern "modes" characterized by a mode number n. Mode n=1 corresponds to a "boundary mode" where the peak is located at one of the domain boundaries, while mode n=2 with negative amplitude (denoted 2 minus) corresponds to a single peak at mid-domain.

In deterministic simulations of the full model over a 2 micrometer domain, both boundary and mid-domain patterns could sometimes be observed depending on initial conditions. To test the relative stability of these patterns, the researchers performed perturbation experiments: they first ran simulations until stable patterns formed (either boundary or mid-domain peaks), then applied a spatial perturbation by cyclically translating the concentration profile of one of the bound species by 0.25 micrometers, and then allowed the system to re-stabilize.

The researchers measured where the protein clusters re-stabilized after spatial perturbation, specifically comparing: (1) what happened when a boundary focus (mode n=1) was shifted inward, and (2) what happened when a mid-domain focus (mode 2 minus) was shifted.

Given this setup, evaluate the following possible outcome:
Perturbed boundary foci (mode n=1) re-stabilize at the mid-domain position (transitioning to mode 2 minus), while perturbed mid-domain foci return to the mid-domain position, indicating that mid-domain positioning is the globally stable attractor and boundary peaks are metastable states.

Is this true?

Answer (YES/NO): YES